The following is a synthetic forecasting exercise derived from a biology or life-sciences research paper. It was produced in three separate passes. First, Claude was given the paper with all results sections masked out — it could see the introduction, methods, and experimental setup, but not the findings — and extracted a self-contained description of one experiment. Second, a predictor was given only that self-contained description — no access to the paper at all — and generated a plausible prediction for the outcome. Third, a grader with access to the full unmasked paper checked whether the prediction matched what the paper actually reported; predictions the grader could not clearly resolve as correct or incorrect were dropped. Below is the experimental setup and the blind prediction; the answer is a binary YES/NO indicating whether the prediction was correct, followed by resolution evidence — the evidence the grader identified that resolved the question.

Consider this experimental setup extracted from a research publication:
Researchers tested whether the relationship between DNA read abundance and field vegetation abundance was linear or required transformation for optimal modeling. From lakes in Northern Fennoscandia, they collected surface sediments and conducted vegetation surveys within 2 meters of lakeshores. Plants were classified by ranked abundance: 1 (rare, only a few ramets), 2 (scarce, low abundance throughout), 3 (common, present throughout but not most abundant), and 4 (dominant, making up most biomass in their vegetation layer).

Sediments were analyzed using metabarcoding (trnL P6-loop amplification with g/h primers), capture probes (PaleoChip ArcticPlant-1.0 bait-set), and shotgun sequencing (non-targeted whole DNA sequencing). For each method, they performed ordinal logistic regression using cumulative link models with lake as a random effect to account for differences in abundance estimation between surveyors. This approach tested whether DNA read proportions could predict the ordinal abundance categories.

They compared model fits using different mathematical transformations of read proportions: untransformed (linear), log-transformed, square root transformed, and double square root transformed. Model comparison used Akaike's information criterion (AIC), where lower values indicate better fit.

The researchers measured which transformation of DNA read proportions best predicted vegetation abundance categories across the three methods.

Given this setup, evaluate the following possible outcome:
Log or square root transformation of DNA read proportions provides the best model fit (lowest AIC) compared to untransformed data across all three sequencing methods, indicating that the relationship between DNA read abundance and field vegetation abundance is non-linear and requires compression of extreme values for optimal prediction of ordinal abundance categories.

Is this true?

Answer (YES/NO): NO